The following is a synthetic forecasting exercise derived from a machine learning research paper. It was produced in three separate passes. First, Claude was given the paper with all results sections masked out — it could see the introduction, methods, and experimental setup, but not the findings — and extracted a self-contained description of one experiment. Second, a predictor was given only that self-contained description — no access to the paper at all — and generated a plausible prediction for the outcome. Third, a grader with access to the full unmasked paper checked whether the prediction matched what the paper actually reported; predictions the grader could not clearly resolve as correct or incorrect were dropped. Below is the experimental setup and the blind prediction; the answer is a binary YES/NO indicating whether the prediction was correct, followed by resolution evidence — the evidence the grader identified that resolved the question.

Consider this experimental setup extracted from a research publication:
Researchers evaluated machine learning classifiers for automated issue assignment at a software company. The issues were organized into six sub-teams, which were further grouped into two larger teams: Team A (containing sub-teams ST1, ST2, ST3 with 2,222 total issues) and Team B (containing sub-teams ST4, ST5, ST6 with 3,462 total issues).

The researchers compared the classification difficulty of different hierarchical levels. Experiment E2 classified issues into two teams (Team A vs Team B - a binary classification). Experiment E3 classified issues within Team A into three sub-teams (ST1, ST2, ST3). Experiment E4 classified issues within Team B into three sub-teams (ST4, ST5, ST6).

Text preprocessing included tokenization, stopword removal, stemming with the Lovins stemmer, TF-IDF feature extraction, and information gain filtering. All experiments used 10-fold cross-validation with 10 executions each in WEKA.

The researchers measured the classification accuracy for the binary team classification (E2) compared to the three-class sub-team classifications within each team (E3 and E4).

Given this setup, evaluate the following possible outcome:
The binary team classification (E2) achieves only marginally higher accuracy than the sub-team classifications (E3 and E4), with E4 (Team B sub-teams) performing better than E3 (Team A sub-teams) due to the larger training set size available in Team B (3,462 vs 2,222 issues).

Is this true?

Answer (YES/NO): NO